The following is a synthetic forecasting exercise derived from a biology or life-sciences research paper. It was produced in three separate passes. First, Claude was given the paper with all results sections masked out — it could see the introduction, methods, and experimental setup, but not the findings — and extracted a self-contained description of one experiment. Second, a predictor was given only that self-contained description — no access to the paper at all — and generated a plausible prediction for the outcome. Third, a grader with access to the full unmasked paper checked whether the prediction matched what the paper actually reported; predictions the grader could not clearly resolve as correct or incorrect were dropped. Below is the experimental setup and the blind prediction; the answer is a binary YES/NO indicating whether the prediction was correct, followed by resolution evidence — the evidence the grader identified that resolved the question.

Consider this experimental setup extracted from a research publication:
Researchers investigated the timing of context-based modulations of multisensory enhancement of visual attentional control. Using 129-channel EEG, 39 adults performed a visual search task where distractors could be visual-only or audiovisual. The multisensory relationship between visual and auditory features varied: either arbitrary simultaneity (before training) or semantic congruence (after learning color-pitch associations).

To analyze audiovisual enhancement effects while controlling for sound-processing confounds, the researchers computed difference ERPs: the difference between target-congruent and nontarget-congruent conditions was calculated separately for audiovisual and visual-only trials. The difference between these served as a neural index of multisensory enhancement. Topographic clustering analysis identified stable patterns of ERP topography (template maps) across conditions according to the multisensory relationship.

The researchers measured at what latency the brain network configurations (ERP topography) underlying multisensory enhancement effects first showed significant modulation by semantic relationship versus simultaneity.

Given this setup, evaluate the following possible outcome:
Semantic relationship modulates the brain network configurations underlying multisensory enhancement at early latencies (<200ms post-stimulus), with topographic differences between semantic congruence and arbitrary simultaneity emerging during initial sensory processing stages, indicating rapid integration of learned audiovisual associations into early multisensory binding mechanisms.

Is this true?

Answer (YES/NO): YES